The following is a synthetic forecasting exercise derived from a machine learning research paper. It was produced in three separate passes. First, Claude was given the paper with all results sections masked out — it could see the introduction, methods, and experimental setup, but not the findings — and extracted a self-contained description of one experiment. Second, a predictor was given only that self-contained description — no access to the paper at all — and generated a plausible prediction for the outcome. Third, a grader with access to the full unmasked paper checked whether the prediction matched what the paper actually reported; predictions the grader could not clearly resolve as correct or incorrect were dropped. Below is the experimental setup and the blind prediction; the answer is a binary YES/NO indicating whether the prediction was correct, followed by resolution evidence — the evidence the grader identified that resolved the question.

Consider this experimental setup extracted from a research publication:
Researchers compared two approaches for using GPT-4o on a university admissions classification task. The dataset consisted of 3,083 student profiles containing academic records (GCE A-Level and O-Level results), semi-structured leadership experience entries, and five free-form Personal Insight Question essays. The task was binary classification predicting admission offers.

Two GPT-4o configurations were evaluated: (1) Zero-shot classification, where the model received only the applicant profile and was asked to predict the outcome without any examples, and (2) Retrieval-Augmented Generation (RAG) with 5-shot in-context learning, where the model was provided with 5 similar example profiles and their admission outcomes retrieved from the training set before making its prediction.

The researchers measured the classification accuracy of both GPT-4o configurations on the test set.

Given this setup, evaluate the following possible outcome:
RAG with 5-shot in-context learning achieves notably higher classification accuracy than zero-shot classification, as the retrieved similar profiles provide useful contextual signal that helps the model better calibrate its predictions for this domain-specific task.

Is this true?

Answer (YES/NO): YES